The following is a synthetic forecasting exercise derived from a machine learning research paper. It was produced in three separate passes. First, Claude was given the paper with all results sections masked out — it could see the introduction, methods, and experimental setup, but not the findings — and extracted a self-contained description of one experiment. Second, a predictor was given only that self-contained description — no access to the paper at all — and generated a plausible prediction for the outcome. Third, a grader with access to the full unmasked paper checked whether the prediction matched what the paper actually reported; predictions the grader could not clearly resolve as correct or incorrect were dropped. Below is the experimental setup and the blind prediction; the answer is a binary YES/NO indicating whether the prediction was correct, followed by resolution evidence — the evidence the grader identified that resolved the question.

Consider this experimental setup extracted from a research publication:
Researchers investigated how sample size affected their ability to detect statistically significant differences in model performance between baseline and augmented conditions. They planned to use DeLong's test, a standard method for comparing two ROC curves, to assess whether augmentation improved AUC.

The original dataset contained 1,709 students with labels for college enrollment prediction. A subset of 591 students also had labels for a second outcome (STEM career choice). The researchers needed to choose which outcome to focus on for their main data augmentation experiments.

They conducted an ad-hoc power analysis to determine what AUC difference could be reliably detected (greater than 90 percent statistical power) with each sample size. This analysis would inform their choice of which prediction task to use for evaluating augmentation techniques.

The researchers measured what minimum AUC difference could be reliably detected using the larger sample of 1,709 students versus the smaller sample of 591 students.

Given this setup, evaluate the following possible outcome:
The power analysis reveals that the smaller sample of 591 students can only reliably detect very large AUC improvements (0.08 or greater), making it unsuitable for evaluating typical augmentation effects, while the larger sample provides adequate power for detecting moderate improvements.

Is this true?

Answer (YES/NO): NO